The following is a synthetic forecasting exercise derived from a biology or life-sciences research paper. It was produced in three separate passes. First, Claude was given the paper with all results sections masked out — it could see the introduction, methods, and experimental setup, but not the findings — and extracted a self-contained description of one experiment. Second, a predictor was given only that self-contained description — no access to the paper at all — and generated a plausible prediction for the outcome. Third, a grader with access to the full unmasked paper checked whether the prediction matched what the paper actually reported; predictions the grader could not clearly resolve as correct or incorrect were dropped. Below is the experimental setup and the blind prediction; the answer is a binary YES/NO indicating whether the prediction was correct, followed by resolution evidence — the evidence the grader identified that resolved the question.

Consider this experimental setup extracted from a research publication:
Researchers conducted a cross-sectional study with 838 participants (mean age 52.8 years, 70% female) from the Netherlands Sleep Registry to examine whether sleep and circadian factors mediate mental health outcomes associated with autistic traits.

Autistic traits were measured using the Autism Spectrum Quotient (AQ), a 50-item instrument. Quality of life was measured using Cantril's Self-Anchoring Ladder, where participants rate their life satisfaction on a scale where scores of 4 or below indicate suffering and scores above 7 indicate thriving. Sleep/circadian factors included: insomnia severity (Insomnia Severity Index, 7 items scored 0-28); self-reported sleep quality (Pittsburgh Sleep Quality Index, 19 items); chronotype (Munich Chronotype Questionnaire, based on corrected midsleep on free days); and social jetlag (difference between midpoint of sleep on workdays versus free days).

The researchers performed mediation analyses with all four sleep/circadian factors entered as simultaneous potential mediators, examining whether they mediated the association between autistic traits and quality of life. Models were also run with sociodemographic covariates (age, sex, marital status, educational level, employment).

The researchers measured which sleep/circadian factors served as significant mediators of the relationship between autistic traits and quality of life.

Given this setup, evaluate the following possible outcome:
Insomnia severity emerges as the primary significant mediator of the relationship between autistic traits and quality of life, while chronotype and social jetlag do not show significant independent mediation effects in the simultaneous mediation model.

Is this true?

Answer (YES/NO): NO